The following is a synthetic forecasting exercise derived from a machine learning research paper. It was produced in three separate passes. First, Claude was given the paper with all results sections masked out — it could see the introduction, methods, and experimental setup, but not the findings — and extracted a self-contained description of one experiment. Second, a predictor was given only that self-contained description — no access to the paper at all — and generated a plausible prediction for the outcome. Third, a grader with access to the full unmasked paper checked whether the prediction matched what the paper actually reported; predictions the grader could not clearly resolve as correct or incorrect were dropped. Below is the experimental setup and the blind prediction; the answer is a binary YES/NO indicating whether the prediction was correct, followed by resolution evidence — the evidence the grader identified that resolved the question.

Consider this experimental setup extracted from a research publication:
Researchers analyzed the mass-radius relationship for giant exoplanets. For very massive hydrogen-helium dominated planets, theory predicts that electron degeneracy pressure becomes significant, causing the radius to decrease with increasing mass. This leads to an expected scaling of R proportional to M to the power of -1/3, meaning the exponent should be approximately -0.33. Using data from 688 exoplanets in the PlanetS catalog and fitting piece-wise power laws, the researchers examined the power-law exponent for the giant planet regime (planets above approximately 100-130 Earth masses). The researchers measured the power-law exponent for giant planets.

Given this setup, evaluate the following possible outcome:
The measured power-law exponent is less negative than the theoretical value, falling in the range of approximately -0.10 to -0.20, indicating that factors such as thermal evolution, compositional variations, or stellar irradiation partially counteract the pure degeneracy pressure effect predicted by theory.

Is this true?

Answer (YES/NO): NO